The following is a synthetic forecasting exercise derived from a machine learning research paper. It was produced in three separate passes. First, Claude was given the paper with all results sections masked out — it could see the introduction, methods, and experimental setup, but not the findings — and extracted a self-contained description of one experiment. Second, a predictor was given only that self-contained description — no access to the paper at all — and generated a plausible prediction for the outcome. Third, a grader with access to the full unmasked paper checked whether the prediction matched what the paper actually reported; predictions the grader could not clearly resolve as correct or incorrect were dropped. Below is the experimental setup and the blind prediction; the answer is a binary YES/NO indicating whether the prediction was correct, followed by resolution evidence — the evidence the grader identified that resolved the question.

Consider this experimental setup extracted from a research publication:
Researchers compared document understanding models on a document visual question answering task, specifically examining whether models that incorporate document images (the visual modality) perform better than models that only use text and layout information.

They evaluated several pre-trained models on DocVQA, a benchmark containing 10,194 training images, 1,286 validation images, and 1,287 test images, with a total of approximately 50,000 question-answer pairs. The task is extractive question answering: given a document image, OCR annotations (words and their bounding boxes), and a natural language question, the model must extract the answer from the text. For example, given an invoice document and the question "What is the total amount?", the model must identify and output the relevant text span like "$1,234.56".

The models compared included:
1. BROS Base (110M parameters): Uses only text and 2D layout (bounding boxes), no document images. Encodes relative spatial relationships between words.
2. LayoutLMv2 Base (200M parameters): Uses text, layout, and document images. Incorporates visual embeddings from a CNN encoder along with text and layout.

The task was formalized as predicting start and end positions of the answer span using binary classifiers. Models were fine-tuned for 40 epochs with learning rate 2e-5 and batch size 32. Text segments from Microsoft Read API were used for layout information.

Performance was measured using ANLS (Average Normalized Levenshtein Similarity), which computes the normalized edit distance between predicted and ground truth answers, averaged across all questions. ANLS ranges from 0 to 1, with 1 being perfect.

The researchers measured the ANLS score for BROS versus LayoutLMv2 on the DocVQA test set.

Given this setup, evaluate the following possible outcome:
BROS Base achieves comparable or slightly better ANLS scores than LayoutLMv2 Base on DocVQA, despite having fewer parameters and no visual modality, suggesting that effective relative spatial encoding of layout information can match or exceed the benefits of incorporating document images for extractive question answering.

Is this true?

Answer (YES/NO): NO